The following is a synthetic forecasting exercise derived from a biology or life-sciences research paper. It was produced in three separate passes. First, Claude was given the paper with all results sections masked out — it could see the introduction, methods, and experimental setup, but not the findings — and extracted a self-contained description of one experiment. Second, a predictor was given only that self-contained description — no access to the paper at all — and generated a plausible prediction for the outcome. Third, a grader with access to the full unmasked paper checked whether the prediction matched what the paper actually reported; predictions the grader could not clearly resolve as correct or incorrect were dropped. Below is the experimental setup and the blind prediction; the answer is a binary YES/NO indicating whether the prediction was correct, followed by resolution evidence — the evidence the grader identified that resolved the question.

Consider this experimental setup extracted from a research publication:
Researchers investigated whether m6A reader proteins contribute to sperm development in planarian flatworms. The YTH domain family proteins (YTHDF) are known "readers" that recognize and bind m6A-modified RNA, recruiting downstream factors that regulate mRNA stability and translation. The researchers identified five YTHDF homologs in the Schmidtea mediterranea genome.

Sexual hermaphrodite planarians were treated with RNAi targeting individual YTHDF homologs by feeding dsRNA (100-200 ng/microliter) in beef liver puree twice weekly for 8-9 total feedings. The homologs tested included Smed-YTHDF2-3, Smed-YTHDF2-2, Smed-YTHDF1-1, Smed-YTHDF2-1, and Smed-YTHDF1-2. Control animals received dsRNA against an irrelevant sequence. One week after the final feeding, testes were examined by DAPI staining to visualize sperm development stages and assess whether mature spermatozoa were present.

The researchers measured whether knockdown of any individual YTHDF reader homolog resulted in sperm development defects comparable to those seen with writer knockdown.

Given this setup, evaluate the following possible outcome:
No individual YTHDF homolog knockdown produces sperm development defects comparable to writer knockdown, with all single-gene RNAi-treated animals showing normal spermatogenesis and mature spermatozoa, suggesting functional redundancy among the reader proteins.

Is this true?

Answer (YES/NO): NO